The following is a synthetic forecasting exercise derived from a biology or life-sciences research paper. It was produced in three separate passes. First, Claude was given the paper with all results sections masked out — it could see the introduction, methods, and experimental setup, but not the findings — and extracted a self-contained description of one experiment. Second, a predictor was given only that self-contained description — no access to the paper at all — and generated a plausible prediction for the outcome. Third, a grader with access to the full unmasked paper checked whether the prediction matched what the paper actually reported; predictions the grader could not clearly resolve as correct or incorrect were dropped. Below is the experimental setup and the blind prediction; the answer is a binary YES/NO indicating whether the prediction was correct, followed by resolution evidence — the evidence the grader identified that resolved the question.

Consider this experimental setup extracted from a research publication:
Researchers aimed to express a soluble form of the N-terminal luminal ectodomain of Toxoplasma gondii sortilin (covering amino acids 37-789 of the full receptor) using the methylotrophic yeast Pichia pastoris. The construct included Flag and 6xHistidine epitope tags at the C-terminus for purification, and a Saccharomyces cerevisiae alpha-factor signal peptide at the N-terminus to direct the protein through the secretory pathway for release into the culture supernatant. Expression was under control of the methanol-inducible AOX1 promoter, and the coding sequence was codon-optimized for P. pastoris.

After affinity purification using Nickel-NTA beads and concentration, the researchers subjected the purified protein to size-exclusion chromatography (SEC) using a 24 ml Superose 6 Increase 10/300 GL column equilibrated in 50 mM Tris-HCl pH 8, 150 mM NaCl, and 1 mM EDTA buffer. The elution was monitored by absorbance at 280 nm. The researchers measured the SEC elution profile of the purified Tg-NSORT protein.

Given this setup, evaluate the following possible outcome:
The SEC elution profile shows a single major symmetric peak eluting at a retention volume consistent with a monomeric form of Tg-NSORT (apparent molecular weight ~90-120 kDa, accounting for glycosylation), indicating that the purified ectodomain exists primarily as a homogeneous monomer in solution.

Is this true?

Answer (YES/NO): NO